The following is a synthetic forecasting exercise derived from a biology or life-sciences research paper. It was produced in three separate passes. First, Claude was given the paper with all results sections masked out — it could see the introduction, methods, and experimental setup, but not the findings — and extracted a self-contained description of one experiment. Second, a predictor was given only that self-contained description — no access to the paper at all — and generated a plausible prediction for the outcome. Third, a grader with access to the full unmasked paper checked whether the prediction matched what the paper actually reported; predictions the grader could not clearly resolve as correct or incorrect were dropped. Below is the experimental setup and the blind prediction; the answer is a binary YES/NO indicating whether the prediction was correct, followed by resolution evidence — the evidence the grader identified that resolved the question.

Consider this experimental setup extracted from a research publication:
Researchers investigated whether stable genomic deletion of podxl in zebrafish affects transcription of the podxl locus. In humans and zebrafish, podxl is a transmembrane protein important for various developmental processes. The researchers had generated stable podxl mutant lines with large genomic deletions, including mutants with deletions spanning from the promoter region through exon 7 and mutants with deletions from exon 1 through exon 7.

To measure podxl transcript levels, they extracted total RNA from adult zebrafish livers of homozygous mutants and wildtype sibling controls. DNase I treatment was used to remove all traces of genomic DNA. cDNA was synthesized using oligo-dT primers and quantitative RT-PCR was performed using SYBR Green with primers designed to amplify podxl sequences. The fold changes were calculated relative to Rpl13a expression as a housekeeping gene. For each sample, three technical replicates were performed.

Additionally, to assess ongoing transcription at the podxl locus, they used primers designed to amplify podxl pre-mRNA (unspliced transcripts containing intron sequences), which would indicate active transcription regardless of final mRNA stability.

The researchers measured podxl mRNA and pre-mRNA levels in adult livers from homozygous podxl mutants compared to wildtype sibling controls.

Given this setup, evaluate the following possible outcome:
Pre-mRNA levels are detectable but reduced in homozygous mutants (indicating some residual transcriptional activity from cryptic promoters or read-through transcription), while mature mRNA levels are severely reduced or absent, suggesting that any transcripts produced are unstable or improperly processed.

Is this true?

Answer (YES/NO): NO